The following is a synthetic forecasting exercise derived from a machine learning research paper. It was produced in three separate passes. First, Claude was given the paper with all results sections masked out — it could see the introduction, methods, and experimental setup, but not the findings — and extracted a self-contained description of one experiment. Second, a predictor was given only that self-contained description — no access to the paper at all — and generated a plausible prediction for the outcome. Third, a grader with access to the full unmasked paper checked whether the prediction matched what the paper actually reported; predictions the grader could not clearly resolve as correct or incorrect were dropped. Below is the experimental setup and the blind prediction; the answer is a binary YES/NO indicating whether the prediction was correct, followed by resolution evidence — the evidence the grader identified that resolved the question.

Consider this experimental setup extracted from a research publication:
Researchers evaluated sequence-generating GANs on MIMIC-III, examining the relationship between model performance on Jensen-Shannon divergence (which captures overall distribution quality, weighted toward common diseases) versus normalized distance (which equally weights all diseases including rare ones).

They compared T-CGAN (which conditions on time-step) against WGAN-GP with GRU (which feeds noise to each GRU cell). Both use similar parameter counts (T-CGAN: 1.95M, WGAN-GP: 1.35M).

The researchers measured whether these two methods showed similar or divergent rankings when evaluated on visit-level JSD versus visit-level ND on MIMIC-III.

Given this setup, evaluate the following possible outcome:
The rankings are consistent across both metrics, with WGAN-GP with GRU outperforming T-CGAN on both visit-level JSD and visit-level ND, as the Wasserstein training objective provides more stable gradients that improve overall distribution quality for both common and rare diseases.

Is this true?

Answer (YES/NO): NO